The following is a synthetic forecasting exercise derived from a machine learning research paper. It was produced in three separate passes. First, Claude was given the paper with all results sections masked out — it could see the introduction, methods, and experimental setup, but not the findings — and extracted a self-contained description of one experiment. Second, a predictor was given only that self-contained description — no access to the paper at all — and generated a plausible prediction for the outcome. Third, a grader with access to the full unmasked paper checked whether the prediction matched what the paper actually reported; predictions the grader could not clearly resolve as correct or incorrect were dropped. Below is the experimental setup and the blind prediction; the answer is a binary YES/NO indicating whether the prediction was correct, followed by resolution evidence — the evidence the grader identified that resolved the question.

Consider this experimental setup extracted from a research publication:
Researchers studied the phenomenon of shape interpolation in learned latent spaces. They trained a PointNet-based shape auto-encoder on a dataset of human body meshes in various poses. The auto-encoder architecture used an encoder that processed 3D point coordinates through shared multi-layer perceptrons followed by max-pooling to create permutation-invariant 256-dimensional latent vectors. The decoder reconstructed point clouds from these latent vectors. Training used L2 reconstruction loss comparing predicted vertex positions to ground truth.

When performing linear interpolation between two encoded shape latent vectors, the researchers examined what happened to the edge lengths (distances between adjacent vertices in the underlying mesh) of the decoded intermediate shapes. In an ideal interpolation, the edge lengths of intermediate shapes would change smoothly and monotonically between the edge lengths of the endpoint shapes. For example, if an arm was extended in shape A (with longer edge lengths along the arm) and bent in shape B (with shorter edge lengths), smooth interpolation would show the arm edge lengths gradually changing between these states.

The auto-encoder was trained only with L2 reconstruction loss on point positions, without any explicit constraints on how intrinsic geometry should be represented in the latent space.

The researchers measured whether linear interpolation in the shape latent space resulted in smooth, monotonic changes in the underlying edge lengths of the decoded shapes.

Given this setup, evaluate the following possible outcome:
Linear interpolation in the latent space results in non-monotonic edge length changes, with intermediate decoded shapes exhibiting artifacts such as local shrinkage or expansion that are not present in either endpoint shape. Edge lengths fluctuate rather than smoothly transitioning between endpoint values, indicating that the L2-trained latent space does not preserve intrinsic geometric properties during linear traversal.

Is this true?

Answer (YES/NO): YES